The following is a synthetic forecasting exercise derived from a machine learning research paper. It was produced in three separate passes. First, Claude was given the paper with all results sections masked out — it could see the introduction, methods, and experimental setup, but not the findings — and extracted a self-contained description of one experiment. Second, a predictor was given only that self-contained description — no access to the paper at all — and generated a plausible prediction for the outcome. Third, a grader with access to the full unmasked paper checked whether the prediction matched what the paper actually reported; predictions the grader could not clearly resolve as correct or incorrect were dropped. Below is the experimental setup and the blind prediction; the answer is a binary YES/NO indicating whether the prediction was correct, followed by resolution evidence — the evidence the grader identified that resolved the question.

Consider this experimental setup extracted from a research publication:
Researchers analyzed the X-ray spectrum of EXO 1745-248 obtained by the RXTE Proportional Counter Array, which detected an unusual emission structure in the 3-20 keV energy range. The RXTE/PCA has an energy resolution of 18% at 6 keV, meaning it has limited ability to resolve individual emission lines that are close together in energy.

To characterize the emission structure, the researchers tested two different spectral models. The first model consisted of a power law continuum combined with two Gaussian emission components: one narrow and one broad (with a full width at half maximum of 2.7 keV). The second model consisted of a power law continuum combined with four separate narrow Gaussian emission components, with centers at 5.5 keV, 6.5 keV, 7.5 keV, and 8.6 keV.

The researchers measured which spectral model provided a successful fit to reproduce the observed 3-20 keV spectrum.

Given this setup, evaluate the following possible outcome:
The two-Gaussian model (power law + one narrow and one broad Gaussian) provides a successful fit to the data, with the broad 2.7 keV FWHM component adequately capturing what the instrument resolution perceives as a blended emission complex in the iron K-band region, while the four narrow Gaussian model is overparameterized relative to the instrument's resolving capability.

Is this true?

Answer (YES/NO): NO